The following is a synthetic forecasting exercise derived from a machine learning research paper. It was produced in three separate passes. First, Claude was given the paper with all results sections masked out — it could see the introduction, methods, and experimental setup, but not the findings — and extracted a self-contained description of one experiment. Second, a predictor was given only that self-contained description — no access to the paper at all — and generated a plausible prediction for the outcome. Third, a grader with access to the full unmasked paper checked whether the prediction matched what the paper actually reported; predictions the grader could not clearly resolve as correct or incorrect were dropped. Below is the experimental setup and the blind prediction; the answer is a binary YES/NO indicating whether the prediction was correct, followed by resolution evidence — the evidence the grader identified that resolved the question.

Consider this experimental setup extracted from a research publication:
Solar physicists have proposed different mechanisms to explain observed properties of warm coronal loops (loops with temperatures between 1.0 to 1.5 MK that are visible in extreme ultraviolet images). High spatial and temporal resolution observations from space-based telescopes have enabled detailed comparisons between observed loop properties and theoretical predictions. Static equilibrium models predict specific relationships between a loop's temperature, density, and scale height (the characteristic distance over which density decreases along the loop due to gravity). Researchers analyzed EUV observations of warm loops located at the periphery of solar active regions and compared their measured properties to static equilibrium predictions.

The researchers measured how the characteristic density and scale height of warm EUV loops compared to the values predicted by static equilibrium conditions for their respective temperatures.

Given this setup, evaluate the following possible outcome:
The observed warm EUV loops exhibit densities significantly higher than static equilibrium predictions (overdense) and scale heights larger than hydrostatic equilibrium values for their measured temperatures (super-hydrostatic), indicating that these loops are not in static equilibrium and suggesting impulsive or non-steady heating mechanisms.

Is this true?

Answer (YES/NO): YES